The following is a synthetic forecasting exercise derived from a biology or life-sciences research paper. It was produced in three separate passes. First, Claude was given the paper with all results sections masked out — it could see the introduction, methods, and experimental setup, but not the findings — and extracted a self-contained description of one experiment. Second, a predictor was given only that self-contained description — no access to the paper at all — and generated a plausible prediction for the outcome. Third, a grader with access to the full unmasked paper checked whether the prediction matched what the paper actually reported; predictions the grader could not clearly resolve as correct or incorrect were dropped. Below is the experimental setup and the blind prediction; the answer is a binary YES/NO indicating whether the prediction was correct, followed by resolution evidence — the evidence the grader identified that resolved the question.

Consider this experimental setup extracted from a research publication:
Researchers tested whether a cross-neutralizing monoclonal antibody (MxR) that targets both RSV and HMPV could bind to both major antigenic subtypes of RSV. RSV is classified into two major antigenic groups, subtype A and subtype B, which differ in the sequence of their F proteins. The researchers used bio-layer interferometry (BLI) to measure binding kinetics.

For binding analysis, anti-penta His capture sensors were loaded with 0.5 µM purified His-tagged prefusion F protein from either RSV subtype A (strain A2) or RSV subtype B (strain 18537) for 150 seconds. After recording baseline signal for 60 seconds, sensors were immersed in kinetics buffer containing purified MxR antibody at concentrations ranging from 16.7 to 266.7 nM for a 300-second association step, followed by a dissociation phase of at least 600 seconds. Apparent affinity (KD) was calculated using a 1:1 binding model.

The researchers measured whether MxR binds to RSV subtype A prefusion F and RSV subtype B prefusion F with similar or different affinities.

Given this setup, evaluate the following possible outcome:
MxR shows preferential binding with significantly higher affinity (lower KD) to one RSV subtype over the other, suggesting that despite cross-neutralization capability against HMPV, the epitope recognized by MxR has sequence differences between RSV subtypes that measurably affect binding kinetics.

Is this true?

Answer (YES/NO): NO